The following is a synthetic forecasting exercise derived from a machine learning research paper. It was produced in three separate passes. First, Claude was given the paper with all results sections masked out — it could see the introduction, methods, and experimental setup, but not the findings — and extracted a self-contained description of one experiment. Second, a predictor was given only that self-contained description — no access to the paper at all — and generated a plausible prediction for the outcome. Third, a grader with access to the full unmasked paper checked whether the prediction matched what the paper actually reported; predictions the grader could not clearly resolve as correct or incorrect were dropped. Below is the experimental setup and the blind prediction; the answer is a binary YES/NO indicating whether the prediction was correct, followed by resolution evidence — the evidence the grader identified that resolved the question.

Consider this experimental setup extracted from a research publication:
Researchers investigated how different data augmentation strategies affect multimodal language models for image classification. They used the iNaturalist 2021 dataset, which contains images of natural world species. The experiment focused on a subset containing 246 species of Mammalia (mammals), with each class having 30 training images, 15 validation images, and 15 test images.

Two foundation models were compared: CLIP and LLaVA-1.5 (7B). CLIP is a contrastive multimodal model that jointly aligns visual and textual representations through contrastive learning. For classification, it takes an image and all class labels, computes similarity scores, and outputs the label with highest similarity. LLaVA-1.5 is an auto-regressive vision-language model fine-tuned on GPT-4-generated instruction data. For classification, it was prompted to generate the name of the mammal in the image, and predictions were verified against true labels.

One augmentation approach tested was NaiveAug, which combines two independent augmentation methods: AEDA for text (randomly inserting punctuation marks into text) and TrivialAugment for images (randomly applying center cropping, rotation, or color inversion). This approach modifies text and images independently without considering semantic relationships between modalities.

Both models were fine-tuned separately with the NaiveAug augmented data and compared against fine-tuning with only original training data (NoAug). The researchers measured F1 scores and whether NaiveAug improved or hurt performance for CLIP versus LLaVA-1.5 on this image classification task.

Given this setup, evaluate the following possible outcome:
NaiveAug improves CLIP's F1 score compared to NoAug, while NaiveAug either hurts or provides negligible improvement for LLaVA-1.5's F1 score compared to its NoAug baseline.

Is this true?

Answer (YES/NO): YES